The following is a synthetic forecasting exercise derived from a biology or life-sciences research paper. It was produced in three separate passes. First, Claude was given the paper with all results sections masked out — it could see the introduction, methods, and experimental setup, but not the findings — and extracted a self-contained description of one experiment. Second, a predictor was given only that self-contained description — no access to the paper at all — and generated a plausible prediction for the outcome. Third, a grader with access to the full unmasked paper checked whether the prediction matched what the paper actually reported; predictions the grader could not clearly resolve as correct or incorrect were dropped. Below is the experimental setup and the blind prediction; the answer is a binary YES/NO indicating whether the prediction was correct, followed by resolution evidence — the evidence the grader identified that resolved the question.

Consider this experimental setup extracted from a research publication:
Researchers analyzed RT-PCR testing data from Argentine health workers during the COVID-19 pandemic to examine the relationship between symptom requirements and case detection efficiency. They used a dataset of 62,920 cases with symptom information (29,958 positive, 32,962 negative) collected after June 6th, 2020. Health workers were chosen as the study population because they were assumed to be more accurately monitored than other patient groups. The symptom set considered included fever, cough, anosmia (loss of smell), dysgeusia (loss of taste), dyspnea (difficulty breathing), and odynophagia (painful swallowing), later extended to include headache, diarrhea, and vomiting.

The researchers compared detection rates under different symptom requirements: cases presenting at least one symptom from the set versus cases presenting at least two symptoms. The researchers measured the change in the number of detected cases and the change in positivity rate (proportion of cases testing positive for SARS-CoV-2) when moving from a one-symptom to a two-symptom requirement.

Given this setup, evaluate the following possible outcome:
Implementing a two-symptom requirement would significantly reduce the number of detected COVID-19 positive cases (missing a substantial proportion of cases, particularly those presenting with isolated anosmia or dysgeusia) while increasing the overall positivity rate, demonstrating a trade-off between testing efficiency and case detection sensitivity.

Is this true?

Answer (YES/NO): YES